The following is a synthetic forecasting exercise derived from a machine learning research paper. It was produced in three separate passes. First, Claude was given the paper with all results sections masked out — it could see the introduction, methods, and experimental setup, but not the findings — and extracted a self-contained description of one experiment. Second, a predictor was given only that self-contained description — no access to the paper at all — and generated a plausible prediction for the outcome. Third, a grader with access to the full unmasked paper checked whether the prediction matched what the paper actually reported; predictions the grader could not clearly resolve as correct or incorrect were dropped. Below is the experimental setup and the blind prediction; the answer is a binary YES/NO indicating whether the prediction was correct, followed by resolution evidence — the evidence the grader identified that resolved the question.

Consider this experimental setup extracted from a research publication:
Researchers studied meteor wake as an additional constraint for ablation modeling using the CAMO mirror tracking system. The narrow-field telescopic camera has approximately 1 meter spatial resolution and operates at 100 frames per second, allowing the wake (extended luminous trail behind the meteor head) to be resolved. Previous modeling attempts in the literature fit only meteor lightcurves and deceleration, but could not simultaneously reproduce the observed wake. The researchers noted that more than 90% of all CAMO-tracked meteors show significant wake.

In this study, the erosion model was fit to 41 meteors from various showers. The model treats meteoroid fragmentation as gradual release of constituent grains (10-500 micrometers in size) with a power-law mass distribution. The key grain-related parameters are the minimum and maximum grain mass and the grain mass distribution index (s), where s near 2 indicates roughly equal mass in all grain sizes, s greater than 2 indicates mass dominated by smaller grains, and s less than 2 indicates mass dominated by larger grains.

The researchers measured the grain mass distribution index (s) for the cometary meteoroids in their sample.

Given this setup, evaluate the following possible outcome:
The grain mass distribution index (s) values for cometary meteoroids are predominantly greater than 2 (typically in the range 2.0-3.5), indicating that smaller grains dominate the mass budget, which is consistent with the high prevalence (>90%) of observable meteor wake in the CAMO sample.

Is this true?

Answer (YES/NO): NO